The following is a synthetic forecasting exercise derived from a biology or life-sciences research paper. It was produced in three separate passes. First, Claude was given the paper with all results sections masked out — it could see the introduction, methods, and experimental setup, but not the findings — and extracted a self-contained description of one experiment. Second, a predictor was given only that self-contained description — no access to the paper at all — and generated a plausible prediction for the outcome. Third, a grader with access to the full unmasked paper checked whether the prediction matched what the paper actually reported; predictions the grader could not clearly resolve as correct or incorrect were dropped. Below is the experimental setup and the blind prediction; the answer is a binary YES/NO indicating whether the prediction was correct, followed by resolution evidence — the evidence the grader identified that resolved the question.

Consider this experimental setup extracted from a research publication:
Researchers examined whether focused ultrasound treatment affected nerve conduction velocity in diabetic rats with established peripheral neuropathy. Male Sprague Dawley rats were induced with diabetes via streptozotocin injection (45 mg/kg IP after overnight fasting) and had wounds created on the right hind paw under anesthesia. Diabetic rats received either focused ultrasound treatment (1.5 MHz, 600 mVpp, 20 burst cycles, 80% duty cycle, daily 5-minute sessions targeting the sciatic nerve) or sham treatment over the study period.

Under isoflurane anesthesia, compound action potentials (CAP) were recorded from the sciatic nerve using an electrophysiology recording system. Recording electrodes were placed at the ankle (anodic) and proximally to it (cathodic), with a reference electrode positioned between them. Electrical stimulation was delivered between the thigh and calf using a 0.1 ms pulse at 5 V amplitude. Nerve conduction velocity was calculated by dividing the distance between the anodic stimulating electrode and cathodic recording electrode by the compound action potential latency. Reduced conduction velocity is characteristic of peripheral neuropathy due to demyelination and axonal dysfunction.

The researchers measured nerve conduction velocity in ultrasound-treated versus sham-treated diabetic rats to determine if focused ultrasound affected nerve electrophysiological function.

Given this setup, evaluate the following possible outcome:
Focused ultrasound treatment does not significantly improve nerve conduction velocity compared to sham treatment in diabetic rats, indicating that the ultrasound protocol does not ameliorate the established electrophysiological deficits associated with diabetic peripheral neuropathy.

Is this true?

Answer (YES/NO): NO